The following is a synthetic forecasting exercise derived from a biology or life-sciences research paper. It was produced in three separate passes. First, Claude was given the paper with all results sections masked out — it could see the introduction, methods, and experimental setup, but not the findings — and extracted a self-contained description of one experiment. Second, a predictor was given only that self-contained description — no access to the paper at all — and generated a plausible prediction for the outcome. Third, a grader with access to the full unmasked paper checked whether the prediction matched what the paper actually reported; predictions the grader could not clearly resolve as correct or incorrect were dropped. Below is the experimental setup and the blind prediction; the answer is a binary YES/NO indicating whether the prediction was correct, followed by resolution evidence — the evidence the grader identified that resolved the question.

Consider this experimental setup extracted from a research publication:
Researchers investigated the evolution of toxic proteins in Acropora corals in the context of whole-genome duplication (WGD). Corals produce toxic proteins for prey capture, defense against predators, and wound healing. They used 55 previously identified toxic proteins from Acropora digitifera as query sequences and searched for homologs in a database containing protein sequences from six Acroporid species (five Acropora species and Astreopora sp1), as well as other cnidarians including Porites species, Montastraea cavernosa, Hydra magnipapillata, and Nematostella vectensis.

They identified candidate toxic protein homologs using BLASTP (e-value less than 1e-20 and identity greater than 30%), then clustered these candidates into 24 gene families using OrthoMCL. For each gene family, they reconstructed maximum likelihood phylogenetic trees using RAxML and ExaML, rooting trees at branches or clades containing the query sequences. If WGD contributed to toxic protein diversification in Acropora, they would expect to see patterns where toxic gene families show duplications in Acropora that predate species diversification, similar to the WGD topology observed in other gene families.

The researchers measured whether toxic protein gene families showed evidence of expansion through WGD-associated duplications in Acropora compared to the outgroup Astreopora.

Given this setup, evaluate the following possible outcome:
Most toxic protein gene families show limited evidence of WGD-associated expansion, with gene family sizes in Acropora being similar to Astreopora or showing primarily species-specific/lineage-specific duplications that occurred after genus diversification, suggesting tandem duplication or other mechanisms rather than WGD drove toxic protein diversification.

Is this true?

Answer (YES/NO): NO